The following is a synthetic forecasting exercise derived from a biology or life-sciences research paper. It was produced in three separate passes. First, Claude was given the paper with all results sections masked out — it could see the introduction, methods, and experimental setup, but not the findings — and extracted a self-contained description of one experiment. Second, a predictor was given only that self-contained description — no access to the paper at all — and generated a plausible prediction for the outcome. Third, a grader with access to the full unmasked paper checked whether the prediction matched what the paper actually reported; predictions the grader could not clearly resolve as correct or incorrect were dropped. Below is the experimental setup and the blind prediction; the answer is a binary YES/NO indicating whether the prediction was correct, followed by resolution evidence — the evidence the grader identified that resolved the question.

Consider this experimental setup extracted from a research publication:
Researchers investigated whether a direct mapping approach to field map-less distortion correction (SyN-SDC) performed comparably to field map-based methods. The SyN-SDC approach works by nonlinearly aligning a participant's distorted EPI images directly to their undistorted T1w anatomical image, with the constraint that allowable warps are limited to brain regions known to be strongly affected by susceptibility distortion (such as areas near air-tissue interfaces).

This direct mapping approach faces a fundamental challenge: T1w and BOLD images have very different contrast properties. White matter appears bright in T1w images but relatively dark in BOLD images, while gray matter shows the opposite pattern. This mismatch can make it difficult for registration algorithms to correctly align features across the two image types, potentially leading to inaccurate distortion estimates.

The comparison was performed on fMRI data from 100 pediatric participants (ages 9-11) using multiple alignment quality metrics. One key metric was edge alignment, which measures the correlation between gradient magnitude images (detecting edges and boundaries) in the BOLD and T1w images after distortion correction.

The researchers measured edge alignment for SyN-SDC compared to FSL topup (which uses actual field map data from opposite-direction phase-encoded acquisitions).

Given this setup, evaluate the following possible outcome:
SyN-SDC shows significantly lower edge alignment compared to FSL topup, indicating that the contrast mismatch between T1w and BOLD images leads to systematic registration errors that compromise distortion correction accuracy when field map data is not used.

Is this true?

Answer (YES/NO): NO